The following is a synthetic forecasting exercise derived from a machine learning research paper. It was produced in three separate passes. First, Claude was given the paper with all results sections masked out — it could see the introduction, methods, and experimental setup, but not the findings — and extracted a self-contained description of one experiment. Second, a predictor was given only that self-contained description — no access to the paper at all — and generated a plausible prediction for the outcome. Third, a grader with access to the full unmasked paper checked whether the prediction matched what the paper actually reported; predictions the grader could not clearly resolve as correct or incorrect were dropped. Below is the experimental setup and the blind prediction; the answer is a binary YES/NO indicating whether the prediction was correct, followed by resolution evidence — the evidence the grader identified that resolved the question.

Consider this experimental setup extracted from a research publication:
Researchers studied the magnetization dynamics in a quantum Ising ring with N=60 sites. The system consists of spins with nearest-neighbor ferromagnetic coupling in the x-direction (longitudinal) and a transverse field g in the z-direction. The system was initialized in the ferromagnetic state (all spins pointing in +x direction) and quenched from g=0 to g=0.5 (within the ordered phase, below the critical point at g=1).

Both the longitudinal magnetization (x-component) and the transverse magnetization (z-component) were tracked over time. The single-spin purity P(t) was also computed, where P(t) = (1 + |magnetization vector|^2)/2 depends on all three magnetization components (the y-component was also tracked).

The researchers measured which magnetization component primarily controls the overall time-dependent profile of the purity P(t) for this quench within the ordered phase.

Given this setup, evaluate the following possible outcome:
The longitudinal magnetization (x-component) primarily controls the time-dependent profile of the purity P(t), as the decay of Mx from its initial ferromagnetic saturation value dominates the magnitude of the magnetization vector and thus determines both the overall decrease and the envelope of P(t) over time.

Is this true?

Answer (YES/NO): YES